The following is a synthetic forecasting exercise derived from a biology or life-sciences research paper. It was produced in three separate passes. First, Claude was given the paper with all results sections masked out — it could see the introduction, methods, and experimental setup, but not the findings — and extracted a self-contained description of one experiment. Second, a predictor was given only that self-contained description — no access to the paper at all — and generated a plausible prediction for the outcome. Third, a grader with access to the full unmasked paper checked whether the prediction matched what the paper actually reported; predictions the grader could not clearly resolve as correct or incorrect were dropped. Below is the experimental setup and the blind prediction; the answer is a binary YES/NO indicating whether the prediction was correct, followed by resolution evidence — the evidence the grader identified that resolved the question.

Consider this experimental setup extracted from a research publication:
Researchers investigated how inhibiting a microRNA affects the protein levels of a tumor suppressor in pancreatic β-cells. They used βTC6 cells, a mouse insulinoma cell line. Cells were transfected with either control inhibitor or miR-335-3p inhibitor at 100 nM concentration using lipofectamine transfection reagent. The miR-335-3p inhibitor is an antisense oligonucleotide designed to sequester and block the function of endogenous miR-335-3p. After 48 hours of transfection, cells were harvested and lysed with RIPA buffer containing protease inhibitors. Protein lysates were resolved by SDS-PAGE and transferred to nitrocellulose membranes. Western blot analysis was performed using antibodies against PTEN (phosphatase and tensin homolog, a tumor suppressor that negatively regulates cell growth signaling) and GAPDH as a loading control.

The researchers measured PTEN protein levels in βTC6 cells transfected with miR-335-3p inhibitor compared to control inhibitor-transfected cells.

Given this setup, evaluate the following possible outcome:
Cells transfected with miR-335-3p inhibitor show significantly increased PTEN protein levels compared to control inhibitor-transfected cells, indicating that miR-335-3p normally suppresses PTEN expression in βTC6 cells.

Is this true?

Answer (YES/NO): YES